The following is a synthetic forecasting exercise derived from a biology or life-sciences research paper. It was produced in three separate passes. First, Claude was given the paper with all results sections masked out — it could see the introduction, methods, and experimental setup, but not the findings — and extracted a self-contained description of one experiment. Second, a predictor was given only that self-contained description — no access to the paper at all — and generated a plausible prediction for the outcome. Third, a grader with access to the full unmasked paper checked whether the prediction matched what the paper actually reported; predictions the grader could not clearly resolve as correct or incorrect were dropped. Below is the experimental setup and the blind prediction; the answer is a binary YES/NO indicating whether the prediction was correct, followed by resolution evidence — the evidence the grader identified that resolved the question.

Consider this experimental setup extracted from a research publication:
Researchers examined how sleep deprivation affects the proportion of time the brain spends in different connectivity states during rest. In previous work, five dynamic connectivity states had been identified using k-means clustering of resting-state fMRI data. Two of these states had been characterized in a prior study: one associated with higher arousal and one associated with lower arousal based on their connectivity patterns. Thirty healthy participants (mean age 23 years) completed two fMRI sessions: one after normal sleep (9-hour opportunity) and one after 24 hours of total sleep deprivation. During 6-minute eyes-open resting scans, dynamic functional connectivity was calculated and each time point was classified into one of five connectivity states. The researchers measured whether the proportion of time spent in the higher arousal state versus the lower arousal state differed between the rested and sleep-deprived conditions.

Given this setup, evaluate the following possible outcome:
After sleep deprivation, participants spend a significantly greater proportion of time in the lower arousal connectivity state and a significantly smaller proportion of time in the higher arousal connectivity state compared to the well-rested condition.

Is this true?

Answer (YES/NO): NO